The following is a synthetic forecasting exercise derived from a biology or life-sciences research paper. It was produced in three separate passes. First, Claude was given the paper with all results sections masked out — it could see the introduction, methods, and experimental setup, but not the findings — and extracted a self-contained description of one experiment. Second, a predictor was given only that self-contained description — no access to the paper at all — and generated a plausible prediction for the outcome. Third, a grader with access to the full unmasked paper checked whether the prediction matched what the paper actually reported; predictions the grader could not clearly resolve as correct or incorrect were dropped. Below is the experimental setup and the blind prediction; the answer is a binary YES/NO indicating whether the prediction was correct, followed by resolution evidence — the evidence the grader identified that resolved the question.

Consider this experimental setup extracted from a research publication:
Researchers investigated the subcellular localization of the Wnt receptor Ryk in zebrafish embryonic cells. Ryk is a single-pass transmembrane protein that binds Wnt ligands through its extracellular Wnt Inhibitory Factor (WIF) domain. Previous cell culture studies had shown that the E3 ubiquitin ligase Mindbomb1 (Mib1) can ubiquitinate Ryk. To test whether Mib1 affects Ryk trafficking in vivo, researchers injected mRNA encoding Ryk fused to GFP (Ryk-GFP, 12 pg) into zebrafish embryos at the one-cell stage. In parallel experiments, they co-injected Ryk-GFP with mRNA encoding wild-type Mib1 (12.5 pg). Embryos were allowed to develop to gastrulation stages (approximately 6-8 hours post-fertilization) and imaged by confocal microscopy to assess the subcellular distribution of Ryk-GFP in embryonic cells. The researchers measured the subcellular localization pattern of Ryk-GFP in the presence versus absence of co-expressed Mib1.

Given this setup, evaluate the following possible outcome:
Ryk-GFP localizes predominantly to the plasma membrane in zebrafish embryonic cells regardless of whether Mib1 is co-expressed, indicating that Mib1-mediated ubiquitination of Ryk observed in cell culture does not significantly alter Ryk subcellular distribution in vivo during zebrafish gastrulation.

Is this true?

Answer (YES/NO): NO